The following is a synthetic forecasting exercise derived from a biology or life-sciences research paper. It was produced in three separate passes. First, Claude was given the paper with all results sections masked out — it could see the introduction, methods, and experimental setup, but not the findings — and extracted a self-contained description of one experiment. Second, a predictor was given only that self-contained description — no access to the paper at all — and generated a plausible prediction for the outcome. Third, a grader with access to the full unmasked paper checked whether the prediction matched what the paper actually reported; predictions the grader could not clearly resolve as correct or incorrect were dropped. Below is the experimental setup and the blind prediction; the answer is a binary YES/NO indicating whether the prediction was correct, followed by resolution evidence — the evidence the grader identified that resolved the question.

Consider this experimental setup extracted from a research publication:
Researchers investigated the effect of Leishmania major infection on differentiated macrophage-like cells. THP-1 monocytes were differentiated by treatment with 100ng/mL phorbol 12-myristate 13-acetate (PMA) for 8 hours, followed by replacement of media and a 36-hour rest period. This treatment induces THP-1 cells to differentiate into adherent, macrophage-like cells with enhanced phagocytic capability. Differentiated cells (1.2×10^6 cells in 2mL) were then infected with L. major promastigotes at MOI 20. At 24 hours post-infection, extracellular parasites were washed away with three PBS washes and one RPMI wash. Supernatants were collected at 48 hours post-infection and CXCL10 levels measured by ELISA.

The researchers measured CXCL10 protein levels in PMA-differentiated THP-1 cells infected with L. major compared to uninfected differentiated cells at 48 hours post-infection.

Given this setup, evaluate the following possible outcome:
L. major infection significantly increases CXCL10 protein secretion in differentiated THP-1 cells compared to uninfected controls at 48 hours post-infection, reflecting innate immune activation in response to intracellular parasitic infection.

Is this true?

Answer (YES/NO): NO